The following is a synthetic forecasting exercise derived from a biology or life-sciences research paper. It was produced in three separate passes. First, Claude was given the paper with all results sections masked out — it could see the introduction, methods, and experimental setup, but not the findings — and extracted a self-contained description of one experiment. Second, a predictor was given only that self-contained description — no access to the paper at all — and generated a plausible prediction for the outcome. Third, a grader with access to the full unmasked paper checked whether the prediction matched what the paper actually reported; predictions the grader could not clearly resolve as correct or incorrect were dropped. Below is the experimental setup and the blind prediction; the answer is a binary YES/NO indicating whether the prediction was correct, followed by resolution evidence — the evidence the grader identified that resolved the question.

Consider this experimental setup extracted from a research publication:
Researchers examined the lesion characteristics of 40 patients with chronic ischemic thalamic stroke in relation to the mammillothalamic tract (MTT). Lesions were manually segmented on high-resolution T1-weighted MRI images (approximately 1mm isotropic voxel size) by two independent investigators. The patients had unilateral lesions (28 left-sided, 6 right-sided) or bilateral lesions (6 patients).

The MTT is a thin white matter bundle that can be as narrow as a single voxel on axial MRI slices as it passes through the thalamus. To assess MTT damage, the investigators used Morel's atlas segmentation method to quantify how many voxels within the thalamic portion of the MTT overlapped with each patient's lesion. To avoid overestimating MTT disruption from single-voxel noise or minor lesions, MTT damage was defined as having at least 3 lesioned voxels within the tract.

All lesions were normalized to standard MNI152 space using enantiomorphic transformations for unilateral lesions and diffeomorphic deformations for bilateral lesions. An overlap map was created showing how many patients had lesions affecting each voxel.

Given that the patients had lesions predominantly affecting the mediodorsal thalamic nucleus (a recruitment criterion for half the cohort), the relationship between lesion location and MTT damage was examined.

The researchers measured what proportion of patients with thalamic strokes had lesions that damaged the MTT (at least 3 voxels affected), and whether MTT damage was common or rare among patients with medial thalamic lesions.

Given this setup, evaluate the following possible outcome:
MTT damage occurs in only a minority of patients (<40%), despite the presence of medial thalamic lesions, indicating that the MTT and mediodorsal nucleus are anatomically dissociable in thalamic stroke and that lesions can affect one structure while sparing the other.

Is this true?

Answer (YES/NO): YES